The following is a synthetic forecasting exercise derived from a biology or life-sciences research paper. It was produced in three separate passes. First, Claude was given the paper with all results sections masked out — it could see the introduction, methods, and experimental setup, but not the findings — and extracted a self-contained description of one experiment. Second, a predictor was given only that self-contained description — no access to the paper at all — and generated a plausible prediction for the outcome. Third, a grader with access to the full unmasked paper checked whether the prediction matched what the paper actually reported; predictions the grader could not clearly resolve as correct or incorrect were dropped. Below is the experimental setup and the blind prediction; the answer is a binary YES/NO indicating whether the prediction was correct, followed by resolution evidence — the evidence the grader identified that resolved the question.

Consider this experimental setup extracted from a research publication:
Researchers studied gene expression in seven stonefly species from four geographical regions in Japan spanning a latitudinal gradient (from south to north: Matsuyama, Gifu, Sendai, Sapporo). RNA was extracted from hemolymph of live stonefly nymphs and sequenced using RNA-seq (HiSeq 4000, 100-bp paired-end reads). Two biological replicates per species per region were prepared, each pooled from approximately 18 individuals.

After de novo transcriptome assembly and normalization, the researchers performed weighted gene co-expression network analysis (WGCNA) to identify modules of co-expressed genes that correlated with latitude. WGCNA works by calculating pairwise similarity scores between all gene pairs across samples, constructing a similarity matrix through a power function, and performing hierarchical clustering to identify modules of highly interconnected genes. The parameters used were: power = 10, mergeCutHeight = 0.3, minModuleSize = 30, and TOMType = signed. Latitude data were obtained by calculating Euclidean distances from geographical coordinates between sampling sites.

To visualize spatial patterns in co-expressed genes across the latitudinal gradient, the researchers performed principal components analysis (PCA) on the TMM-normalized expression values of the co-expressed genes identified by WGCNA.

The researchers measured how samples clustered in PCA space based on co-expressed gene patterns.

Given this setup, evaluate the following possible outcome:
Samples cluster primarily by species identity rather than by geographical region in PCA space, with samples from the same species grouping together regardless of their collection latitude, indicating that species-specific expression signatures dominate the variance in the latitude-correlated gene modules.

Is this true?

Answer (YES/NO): NO